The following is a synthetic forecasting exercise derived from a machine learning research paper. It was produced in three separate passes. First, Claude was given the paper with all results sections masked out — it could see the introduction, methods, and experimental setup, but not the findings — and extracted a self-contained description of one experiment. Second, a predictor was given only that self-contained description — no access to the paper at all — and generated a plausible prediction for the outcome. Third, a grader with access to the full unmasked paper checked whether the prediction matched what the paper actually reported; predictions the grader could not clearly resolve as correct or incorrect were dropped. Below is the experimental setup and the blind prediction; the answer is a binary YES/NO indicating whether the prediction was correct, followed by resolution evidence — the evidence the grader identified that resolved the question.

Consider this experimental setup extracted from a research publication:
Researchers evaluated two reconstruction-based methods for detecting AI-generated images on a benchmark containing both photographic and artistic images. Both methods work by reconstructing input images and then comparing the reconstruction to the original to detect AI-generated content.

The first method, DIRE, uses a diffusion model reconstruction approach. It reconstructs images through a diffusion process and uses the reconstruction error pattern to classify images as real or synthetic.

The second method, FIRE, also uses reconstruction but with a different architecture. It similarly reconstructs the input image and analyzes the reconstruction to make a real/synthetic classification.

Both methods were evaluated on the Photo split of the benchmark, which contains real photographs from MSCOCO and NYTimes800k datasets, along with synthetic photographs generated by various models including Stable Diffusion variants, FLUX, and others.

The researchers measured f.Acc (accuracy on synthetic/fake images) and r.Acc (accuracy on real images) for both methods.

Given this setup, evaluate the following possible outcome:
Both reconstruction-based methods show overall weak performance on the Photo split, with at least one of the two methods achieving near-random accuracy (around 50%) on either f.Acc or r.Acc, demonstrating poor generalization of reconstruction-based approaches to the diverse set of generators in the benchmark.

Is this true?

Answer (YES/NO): NO